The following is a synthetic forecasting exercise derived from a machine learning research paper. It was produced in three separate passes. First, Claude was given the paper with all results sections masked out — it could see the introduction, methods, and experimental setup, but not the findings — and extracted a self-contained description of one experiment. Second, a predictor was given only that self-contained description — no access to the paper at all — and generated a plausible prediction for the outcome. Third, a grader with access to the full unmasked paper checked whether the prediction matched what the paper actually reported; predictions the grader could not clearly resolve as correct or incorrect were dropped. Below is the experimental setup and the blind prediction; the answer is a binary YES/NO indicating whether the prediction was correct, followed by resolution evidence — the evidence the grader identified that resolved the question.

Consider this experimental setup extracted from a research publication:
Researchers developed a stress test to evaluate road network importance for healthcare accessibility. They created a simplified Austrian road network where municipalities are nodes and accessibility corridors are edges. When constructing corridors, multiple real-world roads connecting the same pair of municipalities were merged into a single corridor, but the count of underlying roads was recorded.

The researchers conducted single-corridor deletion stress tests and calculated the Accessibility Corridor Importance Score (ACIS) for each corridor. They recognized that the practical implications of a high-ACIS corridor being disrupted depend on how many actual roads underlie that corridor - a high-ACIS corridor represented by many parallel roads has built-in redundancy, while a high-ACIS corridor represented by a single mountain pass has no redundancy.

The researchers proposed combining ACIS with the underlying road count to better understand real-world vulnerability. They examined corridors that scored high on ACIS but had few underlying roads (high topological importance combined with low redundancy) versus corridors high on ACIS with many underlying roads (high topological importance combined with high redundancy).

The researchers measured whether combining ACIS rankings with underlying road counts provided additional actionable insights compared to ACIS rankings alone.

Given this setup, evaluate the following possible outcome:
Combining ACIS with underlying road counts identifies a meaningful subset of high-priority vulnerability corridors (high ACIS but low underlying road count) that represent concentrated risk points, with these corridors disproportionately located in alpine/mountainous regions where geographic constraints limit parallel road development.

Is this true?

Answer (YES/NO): YES